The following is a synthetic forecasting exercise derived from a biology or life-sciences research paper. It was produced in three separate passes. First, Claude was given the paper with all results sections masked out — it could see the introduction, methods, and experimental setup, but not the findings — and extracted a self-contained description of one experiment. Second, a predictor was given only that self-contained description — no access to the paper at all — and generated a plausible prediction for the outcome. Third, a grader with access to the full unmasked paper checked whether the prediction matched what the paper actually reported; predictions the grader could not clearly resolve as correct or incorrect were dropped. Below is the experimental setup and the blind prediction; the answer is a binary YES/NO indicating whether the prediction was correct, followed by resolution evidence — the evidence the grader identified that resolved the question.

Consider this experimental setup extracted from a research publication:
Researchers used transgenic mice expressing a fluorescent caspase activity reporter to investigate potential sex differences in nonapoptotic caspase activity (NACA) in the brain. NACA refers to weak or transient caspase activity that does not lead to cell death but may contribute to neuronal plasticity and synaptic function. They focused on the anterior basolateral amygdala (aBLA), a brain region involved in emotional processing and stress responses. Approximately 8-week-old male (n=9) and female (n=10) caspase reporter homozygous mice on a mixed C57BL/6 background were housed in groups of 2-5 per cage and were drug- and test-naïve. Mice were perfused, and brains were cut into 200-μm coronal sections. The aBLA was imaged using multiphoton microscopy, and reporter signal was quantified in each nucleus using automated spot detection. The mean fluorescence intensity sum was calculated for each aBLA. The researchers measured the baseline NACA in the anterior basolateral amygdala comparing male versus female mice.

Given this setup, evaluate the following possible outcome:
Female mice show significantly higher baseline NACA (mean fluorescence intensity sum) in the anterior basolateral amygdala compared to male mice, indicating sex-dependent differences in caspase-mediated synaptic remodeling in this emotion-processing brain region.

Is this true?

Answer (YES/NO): NO